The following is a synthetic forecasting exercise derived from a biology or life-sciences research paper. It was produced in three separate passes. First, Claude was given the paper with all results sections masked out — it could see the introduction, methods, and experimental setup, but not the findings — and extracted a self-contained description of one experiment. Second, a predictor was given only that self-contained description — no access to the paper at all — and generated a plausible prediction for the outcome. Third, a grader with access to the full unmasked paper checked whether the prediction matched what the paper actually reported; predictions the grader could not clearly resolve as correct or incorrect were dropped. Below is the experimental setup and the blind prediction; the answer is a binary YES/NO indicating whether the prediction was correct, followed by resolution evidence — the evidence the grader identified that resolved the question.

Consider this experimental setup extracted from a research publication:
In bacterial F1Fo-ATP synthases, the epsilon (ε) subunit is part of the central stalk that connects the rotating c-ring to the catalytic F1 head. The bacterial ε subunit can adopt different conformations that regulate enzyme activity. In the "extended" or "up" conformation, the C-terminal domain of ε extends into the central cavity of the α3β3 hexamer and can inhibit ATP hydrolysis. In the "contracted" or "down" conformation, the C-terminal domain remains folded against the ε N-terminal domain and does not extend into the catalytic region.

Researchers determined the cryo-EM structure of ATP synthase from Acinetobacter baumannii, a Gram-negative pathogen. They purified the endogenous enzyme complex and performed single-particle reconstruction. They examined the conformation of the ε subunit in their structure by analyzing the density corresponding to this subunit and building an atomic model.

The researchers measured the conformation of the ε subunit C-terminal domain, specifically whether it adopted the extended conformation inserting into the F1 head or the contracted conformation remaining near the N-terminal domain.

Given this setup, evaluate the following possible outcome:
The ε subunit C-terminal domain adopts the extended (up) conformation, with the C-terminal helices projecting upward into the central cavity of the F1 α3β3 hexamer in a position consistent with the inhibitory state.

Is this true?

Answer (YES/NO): YES